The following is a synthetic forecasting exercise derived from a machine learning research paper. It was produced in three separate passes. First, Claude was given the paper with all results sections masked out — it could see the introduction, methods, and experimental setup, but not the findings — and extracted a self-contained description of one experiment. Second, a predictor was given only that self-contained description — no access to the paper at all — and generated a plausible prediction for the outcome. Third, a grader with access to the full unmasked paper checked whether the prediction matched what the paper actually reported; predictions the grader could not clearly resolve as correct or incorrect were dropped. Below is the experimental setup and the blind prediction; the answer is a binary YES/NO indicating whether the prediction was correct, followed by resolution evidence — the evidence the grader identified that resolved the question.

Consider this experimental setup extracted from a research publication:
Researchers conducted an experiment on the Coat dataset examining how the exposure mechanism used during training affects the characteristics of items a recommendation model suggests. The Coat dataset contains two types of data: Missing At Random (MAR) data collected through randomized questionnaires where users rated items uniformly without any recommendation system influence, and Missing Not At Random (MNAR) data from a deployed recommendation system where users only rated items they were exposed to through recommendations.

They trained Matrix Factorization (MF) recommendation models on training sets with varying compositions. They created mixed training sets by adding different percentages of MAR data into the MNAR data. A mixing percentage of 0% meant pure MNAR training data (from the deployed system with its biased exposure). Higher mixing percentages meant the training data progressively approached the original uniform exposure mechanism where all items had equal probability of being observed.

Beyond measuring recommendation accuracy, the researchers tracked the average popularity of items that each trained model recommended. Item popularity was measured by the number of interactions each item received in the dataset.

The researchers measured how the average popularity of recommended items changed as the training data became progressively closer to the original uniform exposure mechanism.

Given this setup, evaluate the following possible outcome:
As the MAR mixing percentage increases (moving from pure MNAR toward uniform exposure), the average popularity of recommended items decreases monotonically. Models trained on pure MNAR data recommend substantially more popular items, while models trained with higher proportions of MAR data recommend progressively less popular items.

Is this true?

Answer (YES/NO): YES